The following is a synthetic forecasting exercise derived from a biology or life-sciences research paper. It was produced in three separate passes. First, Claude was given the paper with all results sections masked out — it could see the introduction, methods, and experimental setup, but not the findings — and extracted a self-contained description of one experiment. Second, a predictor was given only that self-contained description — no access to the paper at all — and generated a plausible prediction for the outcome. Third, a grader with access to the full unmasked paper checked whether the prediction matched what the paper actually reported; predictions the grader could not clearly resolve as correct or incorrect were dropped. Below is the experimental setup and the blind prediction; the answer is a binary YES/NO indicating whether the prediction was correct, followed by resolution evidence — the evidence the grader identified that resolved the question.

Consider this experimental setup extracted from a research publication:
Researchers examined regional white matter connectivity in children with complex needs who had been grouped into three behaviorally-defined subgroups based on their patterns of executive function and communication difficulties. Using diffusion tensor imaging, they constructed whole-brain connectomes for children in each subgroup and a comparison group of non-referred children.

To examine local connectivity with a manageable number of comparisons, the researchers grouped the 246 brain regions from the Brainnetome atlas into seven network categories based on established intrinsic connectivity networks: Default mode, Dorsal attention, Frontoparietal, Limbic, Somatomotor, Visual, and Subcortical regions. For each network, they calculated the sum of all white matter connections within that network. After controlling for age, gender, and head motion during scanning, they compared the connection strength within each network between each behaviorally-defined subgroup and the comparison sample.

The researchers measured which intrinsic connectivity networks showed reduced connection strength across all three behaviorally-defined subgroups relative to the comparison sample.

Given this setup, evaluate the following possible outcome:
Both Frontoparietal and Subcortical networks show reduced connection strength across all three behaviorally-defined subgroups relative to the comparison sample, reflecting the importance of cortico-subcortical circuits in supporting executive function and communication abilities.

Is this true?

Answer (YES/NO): NO